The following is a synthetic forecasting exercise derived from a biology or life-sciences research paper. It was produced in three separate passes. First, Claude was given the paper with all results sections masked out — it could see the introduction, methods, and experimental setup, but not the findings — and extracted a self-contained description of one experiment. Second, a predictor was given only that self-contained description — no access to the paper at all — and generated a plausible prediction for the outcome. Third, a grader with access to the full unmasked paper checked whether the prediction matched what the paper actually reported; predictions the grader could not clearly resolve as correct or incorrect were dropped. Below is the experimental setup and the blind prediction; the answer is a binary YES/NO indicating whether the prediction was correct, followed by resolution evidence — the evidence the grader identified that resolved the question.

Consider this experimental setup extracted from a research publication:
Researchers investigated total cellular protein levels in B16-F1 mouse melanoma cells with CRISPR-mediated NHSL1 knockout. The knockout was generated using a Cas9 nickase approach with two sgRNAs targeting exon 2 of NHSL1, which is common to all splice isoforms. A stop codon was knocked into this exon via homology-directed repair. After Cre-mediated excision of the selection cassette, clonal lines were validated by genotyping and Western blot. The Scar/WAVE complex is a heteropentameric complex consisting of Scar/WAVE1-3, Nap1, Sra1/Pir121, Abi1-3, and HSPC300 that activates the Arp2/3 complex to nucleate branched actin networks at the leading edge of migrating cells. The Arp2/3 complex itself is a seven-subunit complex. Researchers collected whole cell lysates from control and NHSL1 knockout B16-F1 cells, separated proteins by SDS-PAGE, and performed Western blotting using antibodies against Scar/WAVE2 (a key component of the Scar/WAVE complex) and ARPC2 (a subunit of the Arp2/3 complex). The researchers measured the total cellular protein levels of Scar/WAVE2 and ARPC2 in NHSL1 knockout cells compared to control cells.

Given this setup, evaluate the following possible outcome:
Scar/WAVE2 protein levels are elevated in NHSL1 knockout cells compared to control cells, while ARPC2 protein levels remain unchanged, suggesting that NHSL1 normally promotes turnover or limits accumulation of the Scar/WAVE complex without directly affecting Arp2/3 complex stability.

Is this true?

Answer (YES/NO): NO